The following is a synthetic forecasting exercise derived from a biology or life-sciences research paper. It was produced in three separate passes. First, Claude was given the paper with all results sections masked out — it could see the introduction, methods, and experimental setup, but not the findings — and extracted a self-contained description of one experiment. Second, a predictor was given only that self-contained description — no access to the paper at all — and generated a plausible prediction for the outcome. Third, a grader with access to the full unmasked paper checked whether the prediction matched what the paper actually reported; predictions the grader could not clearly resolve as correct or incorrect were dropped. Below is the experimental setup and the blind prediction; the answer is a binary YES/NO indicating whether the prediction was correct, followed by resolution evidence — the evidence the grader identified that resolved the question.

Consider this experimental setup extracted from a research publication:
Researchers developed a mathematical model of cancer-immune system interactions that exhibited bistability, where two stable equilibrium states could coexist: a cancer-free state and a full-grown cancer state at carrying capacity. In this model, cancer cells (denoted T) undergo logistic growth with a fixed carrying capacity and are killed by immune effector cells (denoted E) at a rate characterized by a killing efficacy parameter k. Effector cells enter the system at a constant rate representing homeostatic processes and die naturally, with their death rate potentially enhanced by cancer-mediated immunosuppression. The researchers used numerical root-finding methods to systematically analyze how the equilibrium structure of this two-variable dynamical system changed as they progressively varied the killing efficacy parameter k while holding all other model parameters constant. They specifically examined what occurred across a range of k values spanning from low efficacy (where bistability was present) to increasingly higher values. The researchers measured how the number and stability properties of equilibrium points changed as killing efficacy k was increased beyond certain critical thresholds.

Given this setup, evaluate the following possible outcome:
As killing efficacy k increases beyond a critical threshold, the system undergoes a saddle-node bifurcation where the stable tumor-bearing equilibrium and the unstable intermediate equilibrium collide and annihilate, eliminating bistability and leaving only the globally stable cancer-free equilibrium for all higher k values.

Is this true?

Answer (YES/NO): YES